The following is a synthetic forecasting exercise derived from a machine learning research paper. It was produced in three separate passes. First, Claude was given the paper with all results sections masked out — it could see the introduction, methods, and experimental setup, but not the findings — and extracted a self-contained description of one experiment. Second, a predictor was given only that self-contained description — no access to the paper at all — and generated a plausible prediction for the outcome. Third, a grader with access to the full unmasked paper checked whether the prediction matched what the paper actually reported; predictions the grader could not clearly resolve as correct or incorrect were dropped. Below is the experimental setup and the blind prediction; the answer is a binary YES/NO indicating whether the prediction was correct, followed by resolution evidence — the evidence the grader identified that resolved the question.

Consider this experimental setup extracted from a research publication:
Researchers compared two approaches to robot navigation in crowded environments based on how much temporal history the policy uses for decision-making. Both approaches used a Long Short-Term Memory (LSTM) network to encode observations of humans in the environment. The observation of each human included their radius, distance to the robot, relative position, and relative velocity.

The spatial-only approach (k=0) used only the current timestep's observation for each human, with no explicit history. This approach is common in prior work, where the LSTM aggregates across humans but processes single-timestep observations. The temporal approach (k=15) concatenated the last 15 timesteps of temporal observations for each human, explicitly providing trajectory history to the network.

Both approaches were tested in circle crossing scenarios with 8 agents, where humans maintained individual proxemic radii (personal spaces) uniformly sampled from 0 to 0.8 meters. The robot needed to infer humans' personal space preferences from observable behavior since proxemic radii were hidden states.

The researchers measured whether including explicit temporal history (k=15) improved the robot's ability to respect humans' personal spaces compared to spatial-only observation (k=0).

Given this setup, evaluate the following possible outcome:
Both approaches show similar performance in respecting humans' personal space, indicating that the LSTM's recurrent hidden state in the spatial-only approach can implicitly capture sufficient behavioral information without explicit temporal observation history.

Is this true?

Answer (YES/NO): NO